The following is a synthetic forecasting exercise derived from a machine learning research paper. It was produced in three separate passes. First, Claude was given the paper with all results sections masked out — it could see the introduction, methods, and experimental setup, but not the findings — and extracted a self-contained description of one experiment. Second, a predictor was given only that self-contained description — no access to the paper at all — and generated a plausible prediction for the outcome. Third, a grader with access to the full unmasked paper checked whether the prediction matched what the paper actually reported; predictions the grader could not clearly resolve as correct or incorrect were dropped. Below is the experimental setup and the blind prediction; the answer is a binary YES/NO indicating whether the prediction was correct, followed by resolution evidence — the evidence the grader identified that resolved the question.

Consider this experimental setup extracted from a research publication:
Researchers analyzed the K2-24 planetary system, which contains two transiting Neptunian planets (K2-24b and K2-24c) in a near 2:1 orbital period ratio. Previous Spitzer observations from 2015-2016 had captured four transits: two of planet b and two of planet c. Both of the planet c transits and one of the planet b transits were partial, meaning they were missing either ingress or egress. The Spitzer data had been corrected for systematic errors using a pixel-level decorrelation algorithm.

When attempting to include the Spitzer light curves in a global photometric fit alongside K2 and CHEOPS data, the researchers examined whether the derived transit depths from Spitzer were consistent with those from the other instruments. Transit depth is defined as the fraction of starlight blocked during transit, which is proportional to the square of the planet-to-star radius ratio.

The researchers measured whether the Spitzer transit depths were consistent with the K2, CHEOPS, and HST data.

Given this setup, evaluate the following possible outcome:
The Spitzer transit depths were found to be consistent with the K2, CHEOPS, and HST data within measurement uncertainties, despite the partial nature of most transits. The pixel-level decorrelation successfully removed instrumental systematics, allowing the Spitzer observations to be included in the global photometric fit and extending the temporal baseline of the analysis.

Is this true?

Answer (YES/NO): NO